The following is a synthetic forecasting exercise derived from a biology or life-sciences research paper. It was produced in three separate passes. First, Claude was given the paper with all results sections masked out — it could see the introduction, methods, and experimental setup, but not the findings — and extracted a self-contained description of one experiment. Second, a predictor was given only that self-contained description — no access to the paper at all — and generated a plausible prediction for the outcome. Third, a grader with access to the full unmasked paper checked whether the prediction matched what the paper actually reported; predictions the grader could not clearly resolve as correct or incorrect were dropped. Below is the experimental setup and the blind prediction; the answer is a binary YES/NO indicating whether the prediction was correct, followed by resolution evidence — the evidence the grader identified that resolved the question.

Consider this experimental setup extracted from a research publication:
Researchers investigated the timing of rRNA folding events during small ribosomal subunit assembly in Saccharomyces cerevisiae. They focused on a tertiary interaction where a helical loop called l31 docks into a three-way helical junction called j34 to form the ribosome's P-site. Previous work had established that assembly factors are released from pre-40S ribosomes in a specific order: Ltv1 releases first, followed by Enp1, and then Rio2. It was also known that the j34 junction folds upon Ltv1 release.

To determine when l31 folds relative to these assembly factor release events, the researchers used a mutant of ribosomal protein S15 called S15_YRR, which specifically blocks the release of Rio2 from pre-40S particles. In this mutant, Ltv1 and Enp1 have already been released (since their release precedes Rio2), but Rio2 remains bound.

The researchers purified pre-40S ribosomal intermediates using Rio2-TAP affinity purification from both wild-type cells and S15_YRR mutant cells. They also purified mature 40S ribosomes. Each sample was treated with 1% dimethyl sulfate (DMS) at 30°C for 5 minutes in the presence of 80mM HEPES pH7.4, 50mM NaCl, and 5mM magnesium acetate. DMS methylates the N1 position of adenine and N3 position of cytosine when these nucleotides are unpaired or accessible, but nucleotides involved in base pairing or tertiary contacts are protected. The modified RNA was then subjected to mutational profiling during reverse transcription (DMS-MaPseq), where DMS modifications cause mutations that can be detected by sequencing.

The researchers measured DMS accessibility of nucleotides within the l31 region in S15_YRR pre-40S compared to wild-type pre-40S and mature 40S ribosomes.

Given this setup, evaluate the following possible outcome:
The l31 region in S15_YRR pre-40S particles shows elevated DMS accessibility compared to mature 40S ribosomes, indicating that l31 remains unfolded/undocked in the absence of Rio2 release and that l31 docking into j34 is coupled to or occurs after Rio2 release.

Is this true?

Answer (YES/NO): YES